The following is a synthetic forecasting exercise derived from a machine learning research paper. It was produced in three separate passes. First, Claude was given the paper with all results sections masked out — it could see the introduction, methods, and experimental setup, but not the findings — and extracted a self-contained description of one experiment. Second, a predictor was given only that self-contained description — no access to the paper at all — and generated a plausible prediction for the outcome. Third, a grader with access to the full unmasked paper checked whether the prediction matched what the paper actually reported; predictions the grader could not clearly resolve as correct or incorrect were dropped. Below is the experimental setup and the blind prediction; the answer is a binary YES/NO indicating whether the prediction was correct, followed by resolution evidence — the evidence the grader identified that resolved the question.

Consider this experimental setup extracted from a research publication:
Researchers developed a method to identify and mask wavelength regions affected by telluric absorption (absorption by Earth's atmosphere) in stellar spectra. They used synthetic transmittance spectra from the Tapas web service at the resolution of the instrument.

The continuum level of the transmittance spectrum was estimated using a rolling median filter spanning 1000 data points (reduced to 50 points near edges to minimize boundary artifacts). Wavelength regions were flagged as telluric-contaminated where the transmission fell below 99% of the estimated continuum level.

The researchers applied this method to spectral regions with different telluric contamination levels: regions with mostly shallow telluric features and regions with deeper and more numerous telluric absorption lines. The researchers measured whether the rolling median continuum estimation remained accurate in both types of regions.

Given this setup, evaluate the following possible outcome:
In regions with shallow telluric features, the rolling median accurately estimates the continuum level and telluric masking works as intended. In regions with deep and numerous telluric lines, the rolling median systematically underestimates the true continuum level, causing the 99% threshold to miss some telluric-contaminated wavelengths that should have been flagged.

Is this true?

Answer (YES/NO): NO